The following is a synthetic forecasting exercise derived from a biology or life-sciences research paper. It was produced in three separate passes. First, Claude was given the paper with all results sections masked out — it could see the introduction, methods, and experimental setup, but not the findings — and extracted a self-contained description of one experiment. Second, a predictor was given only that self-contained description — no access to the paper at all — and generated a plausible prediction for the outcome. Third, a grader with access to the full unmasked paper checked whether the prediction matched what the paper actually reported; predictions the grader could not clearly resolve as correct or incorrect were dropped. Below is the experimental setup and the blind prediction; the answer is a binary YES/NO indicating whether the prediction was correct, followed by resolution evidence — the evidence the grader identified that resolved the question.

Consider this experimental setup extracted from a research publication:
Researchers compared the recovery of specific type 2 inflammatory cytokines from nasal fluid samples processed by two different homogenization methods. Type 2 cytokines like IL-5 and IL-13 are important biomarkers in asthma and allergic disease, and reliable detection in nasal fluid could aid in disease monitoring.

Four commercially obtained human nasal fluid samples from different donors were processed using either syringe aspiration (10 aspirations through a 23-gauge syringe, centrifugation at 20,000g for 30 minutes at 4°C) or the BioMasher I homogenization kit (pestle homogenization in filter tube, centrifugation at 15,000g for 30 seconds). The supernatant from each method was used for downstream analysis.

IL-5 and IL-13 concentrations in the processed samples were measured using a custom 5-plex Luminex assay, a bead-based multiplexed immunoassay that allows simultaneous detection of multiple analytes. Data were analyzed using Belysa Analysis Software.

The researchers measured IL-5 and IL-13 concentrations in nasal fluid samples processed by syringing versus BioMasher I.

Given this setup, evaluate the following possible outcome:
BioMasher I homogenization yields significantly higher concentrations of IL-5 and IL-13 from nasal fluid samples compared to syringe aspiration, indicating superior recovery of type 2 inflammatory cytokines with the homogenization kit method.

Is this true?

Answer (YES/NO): NO